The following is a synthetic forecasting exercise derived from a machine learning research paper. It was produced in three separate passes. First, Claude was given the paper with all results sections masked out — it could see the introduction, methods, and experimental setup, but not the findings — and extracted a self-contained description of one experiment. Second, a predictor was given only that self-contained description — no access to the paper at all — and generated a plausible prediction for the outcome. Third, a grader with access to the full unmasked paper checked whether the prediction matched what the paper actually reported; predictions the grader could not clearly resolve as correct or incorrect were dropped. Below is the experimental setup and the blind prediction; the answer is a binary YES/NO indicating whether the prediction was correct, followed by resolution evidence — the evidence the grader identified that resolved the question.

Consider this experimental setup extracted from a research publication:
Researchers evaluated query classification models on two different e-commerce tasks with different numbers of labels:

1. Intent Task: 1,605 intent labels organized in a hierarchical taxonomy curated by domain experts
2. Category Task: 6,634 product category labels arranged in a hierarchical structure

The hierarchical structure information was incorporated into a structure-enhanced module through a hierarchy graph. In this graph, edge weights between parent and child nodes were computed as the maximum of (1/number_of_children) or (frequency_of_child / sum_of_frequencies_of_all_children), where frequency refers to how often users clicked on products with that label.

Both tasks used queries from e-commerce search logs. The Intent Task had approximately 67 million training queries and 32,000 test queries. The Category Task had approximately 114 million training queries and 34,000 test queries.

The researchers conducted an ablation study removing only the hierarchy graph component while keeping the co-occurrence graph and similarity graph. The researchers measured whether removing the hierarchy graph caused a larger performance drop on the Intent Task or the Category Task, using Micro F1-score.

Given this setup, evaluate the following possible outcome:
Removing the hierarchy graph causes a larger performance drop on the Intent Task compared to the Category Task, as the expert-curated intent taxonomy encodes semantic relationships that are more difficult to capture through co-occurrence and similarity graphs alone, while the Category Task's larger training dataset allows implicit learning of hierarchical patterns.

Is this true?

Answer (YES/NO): NO